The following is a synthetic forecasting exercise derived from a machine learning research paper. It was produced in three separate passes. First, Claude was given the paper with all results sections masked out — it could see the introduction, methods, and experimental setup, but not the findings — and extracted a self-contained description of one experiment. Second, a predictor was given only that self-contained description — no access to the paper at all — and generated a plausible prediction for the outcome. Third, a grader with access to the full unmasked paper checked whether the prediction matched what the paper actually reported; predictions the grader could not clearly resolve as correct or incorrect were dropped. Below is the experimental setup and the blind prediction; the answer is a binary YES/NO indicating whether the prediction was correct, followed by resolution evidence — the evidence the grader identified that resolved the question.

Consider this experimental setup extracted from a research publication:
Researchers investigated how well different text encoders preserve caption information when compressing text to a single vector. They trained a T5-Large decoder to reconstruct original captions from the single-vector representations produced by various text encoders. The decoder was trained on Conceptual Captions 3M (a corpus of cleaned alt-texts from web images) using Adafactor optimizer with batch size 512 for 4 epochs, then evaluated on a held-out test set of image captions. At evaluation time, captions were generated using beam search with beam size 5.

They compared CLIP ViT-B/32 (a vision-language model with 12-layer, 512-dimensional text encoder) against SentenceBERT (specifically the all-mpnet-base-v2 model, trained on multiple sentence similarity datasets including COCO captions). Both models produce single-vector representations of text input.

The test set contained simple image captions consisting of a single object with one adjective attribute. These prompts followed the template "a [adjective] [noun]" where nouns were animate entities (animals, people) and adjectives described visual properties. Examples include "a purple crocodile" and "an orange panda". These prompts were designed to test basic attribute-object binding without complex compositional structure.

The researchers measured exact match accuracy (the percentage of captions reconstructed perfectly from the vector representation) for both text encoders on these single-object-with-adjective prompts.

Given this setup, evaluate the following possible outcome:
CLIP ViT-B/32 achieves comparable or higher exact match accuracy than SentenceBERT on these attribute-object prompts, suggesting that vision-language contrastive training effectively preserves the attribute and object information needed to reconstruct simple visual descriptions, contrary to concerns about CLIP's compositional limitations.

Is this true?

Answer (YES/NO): NO